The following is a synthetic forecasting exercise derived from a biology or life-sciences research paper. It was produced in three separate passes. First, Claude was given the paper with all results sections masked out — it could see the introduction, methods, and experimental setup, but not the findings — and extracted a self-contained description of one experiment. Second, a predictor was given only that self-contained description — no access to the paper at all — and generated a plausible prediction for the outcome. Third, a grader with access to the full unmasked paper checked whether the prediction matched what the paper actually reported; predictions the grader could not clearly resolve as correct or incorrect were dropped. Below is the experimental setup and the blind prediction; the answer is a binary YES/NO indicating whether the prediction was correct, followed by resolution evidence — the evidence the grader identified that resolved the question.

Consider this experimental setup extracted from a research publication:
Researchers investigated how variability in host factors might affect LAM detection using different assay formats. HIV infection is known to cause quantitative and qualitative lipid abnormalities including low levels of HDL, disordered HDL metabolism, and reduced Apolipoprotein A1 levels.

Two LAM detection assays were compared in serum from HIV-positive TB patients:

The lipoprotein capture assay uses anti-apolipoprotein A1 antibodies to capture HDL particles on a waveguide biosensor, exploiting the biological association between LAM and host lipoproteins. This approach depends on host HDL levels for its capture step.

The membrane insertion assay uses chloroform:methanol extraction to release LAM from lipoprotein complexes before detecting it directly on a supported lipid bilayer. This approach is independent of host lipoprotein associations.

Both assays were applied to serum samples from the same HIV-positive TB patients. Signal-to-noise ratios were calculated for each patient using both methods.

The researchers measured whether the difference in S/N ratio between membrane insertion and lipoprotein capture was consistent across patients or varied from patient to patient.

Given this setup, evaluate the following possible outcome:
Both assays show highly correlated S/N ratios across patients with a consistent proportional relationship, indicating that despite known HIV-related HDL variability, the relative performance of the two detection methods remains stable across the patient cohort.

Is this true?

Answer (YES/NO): NO